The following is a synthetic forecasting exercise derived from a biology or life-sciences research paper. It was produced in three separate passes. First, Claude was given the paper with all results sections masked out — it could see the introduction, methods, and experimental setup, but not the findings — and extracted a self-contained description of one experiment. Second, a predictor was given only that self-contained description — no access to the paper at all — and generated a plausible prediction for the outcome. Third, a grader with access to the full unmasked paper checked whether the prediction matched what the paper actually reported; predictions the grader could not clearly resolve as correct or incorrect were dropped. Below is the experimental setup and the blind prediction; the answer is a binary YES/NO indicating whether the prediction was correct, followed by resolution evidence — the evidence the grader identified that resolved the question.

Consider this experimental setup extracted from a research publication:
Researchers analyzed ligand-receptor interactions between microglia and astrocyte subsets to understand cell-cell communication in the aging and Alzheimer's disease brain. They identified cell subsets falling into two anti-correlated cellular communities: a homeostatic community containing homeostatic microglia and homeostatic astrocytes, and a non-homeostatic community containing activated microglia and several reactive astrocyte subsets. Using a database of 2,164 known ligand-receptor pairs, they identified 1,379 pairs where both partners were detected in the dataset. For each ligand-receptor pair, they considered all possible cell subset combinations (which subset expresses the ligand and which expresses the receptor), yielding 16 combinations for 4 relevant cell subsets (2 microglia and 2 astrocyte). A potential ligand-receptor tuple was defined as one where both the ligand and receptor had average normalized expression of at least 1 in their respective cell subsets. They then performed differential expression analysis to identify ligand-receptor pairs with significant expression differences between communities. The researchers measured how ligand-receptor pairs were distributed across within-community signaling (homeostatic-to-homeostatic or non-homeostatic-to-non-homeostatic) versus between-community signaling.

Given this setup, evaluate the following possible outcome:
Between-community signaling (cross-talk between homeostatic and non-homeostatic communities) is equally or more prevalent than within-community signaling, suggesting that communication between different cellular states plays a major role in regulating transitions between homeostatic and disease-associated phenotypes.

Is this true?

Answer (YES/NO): YES